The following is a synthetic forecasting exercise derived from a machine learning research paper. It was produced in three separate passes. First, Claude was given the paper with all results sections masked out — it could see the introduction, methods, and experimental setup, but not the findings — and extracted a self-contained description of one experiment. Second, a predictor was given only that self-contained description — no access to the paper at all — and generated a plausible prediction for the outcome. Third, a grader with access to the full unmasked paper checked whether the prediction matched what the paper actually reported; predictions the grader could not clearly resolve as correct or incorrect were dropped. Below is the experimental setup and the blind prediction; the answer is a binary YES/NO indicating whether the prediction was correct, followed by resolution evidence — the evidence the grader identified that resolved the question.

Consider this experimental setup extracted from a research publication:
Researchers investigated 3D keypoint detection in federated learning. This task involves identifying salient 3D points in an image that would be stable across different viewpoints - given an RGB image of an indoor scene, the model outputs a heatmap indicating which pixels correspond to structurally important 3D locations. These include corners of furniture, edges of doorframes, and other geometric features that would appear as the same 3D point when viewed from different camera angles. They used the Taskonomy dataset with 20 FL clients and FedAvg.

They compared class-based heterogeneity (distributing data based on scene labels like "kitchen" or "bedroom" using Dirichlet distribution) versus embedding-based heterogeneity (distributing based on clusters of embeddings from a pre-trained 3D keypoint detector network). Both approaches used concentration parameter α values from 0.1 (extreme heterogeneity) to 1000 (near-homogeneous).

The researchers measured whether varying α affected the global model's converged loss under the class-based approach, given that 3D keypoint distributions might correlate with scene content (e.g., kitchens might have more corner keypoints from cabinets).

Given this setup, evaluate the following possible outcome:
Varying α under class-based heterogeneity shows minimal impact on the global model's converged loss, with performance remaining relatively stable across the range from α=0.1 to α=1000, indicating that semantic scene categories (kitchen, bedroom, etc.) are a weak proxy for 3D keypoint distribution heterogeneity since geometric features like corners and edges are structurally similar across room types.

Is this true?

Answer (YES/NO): YES